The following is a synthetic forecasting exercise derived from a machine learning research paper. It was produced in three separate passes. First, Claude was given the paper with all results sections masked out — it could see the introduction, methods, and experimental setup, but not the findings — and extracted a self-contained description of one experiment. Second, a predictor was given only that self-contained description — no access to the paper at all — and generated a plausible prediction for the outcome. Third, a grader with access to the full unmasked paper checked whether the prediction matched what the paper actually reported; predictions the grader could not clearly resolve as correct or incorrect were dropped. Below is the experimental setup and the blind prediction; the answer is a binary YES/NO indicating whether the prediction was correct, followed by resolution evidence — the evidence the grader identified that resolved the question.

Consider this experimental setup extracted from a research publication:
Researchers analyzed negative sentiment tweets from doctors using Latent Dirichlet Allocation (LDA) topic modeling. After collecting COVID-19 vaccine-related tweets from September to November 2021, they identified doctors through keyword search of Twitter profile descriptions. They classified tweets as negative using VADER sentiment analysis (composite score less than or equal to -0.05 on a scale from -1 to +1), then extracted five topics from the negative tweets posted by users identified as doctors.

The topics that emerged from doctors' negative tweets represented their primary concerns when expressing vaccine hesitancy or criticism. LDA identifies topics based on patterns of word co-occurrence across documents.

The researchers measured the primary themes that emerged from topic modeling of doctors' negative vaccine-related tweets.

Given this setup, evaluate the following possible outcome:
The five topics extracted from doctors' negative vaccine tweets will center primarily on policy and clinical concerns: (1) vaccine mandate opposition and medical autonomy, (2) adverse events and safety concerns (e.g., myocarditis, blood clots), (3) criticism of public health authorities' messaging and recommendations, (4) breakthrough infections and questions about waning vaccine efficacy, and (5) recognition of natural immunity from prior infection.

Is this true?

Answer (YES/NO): NO